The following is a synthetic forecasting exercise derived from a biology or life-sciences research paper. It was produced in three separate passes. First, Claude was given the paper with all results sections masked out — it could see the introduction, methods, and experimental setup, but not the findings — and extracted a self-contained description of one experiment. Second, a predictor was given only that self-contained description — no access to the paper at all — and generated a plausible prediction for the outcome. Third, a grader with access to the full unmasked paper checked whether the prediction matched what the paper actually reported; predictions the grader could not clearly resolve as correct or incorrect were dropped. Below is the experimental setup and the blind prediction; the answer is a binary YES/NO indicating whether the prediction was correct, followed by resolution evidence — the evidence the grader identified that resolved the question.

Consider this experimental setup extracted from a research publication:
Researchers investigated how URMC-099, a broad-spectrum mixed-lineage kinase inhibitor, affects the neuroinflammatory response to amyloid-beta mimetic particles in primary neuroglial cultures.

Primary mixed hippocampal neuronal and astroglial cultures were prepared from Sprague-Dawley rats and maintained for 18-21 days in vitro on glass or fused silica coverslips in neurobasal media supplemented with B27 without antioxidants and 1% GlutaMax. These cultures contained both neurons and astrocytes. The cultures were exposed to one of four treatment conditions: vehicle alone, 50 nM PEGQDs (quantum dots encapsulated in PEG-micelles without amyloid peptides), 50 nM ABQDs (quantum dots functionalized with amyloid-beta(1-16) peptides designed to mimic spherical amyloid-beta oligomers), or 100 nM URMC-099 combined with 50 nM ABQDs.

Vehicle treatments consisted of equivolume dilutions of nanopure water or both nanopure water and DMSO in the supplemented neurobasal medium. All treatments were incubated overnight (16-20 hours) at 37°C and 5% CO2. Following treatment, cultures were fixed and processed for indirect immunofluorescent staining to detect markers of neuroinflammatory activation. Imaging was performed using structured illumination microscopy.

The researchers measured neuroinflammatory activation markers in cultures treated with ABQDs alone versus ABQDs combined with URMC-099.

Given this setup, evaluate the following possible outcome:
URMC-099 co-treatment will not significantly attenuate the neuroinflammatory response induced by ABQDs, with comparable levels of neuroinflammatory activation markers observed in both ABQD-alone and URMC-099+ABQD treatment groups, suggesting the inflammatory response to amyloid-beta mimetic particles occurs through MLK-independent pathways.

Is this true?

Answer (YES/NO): NO